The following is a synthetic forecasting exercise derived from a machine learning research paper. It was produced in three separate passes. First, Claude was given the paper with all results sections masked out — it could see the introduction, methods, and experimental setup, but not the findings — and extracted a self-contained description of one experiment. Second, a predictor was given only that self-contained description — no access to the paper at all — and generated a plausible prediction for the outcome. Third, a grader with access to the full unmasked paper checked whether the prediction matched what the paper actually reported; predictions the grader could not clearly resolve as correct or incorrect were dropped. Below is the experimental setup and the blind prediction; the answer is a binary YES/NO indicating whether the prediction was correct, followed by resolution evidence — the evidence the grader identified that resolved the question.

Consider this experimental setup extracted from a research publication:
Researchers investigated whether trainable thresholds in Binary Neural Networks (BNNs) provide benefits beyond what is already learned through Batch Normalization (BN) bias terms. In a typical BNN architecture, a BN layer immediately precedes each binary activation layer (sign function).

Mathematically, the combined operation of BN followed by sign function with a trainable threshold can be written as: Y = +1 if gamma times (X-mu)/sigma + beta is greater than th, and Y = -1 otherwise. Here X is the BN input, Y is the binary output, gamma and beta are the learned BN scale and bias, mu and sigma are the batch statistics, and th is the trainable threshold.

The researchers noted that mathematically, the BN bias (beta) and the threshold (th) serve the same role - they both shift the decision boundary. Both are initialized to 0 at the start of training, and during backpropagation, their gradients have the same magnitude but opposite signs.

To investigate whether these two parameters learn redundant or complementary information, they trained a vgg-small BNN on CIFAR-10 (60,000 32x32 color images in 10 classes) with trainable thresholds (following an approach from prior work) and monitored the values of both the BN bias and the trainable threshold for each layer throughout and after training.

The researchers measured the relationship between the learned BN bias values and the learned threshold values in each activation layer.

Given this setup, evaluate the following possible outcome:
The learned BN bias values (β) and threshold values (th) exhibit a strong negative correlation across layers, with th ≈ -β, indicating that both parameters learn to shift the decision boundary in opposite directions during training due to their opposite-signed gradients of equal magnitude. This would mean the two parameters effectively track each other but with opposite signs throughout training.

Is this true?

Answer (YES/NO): YES